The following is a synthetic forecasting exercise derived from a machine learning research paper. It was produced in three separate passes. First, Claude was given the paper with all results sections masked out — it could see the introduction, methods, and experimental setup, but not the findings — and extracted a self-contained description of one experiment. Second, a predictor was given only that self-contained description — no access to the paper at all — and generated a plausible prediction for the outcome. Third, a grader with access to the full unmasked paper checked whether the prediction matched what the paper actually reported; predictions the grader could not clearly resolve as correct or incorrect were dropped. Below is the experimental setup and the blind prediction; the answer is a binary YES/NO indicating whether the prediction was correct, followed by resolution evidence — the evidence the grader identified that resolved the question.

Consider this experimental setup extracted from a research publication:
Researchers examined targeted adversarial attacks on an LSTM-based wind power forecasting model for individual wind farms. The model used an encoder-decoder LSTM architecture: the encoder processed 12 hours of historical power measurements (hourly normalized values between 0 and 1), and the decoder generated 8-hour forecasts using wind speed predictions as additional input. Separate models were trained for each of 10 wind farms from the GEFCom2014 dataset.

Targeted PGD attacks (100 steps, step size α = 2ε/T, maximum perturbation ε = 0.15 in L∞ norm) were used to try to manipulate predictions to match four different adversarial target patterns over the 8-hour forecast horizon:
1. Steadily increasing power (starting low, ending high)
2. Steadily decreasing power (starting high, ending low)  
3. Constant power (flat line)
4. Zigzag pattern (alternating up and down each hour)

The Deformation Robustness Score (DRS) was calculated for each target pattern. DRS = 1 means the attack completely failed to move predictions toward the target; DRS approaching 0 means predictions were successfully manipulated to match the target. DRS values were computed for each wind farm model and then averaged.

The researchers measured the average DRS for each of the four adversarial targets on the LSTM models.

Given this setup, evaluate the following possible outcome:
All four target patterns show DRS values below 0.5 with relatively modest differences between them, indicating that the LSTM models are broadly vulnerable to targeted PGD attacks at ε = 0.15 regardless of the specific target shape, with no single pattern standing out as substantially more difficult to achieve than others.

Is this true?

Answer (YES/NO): NO